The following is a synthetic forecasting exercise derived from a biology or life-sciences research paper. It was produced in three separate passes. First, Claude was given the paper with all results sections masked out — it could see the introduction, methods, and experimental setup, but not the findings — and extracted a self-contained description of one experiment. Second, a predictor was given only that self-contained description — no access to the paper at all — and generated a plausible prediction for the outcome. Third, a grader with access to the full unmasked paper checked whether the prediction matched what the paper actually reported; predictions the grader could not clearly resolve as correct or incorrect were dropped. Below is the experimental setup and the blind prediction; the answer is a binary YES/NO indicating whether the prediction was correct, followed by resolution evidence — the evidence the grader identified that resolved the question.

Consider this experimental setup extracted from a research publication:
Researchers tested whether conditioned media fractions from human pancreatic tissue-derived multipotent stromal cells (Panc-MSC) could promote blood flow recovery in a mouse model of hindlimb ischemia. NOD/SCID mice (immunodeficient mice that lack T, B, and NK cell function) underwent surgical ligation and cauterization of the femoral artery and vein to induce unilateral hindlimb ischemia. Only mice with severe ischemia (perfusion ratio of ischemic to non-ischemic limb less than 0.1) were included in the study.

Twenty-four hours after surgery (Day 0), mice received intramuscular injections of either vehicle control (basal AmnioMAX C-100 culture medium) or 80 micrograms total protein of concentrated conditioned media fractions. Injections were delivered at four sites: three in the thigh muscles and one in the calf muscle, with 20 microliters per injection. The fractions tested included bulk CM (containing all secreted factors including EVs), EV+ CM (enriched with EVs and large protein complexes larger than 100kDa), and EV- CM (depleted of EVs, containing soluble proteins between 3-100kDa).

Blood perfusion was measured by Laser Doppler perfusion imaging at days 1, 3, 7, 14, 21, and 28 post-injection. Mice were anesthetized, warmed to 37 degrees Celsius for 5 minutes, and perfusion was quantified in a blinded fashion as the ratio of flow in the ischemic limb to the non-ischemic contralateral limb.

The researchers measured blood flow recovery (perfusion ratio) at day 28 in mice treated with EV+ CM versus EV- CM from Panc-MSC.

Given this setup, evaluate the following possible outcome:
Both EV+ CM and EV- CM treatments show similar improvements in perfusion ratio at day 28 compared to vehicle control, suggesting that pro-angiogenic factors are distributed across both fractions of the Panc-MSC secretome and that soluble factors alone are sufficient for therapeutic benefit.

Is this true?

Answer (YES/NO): NO